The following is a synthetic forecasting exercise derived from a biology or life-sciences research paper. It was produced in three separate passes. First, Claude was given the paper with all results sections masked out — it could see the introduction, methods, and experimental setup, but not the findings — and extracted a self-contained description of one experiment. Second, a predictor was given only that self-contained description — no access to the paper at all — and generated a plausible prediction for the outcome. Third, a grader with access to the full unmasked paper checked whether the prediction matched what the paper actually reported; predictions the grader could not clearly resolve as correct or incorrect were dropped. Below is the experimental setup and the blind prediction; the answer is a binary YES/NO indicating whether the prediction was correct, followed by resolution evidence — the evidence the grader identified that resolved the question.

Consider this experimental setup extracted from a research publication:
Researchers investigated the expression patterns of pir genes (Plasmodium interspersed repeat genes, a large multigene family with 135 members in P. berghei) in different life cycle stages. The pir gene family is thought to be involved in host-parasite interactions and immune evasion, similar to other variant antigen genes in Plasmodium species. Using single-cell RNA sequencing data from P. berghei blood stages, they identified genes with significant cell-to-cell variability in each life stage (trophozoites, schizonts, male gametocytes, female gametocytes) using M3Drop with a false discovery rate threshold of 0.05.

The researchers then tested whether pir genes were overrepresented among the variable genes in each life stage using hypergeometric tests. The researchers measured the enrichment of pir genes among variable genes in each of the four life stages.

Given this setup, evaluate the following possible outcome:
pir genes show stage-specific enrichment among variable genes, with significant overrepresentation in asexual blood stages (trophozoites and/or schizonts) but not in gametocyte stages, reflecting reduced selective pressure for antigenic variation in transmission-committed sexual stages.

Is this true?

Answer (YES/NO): NO